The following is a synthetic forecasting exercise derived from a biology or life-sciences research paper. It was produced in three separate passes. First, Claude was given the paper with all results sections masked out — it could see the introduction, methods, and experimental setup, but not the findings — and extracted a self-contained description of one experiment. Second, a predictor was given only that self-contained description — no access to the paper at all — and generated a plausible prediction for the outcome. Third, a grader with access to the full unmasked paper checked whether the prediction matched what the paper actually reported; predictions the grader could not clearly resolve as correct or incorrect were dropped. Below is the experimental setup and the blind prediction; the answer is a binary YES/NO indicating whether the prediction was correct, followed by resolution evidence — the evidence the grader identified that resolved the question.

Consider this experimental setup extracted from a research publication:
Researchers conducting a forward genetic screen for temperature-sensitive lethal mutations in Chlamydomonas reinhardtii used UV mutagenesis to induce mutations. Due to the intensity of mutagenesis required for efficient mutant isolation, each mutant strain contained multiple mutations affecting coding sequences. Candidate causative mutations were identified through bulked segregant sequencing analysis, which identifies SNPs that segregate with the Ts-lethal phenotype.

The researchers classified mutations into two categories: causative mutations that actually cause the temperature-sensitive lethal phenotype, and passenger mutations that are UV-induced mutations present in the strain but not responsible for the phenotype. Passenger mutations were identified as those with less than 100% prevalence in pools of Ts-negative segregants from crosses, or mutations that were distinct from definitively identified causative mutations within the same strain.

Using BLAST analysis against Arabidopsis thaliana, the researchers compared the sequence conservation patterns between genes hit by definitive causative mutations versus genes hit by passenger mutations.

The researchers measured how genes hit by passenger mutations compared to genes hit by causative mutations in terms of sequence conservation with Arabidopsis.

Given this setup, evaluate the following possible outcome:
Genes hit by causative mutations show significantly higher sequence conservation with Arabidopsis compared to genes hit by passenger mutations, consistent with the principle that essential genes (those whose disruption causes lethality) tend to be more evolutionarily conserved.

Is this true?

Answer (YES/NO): YES